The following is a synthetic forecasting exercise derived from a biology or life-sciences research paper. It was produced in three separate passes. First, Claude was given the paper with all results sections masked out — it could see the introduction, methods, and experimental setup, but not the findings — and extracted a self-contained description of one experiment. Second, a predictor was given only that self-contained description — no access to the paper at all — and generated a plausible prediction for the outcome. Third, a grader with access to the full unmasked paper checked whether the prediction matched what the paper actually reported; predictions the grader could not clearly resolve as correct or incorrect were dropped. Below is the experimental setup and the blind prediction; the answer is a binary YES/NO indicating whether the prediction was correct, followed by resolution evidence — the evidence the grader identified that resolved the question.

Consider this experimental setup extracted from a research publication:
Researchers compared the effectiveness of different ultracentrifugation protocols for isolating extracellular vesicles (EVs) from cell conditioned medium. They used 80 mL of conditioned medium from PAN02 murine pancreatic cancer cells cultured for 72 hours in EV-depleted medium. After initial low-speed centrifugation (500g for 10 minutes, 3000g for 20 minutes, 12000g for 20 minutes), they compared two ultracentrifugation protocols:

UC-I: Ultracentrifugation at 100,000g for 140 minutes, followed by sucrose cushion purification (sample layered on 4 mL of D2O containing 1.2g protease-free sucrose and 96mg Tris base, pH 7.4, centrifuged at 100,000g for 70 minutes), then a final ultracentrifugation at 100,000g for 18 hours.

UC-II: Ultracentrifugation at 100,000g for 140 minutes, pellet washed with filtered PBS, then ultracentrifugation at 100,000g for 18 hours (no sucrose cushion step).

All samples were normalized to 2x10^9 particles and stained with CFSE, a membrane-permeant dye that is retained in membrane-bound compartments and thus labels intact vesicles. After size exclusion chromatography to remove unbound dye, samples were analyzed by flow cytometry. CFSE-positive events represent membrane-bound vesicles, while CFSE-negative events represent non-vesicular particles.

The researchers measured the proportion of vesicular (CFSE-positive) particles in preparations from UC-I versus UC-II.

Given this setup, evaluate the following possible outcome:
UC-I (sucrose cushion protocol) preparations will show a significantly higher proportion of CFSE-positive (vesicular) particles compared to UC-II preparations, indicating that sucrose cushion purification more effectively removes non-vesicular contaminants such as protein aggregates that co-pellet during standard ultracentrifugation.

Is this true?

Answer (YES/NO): YES